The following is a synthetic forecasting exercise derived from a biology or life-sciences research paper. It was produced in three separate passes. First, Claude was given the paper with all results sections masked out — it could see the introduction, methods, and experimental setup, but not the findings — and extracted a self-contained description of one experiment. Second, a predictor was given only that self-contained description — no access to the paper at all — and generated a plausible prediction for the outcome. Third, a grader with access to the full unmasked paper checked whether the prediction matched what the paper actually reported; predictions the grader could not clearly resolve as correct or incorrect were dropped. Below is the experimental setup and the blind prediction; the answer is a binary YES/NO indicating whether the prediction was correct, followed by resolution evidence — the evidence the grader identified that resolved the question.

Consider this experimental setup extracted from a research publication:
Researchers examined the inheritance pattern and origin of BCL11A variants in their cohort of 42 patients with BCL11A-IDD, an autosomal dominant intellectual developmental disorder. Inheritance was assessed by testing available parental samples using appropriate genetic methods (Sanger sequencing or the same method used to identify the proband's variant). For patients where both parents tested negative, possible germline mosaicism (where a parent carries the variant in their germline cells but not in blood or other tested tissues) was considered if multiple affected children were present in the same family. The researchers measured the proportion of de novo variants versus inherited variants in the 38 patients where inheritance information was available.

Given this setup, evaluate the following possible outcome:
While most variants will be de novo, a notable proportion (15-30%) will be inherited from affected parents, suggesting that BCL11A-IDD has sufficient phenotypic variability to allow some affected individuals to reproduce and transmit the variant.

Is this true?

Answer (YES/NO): NO